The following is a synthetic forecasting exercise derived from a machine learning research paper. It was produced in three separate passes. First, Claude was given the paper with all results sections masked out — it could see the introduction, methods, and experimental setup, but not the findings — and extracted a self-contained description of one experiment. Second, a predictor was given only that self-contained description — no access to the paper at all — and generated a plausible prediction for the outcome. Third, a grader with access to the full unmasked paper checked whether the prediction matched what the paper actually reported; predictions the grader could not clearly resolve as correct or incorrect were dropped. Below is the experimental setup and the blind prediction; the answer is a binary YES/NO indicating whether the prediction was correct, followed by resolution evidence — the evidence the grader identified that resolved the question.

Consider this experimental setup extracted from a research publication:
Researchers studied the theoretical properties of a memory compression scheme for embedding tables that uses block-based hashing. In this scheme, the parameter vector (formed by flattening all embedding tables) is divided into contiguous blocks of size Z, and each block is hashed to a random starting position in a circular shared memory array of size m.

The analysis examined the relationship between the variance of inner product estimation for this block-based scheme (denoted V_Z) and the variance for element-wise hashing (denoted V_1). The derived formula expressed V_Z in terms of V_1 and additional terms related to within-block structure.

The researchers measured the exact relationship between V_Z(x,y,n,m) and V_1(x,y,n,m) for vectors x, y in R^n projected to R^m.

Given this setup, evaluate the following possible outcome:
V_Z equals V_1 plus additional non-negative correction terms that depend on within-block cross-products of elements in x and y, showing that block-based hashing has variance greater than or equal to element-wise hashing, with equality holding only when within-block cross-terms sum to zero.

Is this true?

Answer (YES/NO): NO